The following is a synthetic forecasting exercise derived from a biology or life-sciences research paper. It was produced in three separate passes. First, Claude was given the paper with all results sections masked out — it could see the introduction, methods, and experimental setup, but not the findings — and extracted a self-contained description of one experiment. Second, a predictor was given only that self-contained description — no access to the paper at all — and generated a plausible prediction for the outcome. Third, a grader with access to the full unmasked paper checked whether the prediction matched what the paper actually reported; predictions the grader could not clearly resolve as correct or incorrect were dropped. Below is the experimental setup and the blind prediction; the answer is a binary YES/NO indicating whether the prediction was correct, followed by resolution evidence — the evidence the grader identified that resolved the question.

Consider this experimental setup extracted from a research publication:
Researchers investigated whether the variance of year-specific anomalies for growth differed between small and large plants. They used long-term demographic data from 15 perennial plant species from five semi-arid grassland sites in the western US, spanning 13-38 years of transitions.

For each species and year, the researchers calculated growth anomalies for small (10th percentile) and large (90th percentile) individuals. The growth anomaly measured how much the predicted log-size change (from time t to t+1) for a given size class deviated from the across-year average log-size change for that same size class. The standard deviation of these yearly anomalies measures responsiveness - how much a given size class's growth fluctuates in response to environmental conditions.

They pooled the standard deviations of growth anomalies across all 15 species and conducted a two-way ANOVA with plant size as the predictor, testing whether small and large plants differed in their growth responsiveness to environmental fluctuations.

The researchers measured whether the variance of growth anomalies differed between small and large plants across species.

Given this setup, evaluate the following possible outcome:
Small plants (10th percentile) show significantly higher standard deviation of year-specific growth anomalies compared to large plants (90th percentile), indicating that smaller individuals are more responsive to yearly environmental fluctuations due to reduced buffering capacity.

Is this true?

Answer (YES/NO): NO